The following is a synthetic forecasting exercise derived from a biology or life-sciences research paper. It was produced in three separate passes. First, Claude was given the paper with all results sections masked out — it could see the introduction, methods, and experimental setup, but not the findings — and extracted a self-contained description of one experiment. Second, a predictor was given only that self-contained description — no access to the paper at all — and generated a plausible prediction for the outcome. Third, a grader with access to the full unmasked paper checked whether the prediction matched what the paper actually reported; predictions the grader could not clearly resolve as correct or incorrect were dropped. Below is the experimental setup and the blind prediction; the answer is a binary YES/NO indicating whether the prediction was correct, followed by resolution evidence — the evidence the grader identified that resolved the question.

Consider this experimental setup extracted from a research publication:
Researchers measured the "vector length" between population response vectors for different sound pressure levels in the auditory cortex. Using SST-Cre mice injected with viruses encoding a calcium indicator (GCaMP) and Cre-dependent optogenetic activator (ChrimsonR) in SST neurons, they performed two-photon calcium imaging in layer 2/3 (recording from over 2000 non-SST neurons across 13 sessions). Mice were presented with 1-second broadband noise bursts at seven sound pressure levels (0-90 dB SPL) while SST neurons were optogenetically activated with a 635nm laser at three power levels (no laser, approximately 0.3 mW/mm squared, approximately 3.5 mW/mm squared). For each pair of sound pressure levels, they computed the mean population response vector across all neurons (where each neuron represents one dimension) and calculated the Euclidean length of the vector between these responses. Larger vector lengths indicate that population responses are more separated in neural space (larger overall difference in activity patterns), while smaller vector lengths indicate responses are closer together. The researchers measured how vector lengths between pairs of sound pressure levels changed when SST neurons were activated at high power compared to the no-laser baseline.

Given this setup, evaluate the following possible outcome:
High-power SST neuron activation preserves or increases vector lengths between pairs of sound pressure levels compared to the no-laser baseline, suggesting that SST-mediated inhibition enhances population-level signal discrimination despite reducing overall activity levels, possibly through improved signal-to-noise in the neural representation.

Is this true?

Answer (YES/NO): NO